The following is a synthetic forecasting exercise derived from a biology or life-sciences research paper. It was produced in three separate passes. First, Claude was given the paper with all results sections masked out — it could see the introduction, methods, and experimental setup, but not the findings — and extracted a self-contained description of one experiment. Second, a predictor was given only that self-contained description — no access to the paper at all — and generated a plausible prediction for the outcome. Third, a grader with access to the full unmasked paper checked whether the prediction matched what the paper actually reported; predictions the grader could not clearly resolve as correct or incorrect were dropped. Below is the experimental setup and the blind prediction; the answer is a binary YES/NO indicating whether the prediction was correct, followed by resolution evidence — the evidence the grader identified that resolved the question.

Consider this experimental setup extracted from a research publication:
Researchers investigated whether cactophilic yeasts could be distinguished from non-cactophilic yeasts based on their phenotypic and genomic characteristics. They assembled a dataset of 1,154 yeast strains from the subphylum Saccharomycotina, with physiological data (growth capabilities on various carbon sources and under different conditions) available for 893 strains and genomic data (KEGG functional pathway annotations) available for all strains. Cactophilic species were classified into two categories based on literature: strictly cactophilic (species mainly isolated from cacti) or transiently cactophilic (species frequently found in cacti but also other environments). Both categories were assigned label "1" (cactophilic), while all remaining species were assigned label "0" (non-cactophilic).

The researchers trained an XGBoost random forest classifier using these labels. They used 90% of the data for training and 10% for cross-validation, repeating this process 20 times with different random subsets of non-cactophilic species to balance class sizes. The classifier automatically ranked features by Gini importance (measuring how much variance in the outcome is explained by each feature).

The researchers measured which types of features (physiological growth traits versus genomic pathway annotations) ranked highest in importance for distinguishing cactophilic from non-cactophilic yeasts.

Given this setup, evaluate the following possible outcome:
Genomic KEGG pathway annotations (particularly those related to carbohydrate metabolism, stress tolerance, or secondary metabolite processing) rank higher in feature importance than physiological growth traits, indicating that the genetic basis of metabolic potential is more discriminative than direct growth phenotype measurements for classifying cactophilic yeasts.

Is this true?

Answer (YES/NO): NO